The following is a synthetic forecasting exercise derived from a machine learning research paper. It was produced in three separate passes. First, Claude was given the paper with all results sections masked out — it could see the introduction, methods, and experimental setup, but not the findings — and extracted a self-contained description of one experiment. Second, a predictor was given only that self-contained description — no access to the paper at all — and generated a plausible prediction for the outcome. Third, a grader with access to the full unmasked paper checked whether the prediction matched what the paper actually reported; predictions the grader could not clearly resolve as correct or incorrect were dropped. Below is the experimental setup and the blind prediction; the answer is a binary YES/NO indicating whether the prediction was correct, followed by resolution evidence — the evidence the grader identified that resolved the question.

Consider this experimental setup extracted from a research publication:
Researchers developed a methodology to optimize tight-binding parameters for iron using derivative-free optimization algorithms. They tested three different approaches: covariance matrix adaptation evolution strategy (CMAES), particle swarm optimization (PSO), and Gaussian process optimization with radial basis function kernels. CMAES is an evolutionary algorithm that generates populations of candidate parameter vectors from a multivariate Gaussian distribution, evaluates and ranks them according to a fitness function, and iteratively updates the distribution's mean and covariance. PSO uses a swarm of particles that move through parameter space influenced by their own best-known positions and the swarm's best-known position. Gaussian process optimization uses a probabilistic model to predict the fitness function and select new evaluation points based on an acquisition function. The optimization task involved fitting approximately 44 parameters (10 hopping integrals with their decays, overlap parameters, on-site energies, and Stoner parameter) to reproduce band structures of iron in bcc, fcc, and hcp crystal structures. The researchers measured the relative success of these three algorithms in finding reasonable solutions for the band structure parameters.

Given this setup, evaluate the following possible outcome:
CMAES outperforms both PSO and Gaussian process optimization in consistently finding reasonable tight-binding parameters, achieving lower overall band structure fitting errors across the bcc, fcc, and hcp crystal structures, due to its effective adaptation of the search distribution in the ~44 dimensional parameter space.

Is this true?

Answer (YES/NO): NO